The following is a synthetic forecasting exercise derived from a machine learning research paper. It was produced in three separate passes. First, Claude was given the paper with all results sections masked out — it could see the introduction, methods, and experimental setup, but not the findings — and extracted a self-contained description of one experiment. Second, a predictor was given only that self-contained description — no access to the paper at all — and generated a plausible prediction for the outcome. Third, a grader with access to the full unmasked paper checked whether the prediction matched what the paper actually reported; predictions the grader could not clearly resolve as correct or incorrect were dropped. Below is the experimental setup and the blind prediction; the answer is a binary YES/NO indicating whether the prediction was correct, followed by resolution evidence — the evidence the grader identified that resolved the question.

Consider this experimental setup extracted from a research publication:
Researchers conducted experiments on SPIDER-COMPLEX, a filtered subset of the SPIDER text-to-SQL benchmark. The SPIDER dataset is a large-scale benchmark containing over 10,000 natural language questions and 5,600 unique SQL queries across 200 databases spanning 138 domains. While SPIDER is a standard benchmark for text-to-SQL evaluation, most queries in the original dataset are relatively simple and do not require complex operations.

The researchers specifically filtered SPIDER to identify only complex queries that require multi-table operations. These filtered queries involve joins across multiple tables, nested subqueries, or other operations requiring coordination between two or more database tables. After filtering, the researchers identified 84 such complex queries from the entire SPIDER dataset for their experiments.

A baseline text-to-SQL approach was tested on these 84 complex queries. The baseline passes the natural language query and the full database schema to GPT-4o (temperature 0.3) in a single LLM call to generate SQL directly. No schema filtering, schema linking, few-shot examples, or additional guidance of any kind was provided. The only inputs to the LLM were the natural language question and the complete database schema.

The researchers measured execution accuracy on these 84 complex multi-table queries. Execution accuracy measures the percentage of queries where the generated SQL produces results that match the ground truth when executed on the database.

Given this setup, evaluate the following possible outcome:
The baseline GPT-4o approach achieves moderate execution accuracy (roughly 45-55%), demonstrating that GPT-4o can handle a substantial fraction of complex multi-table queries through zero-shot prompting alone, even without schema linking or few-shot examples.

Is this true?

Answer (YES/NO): YES